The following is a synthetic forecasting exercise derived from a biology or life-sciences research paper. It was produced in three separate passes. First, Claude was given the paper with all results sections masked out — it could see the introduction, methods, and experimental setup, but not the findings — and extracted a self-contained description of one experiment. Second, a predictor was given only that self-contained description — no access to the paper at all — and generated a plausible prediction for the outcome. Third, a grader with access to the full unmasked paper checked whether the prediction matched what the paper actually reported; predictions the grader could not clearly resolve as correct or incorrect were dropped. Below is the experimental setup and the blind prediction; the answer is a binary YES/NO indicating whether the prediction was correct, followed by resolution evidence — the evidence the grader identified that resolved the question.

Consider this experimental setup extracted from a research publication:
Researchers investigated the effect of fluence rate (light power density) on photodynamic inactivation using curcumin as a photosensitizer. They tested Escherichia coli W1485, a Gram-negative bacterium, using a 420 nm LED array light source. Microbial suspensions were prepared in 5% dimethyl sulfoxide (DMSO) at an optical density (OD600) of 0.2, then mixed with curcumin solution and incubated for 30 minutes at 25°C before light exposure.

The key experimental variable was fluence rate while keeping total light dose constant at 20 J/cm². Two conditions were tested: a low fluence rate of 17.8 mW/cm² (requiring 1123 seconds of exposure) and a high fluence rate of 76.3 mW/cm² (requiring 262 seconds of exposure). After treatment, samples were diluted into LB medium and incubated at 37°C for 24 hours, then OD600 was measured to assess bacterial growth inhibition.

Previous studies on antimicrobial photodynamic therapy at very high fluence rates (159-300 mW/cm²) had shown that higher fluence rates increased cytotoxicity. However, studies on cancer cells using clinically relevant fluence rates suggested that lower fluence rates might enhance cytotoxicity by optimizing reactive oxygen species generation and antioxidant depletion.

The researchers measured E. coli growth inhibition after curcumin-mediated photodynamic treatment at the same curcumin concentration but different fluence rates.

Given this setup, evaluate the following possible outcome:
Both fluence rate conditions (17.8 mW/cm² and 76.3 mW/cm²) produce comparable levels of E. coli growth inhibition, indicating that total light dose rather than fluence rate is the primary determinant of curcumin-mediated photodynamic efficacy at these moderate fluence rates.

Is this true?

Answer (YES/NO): YES